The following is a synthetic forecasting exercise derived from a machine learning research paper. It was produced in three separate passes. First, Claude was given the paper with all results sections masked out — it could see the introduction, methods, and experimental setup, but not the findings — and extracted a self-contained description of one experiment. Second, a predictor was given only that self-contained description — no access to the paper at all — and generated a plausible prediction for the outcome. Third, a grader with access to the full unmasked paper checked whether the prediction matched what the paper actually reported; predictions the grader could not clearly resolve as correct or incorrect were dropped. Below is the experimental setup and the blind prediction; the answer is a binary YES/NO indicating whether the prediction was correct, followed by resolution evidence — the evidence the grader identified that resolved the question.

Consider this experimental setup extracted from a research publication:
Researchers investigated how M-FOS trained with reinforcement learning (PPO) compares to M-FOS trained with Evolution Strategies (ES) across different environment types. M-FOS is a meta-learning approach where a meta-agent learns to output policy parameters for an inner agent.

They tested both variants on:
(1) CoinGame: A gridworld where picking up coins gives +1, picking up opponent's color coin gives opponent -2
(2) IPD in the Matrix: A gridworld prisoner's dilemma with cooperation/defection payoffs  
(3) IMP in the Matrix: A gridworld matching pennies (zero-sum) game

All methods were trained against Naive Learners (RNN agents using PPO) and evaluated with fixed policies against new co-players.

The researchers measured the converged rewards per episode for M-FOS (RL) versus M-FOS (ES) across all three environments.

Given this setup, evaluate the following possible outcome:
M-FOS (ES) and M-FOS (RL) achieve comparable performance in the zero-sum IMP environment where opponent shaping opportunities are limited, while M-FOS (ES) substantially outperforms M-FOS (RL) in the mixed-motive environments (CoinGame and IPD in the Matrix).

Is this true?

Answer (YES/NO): NO